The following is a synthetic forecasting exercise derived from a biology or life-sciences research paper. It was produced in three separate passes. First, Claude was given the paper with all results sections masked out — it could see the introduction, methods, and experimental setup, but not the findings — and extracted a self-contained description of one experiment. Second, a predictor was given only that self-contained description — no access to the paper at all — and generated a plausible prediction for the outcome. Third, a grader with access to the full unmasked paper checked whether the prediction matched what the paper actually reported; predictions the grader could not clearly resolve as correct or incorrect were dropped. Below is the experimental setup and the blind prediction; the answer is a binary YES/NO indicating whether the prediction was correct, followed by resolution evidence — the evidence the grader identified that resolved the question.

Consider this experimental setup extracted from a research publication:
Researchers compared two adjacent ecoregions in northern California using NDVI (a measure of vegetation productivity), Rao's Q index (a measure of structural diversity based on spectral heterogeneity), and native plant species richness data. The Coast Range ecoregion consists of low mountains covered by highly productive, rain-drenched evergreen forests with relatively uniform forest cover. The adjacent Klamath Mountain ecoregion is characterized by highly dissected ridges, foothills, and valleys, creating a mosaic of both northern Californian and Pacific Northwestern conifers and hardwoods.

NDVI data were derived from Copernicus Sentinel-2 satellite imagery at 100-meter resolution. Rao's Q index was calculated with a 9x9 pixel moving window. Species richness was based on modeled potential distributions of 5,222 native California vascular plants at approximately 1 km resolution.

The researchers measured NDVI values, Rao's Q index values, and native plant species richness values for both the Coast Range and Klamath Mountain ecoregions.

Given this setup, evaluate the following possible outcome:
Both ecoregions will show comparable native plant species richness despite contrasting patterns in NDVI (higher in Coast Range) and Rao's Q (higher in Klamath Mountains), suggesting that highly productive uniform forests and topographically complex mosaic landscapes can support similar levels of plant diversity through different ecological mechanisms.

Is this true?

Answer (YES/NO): NO